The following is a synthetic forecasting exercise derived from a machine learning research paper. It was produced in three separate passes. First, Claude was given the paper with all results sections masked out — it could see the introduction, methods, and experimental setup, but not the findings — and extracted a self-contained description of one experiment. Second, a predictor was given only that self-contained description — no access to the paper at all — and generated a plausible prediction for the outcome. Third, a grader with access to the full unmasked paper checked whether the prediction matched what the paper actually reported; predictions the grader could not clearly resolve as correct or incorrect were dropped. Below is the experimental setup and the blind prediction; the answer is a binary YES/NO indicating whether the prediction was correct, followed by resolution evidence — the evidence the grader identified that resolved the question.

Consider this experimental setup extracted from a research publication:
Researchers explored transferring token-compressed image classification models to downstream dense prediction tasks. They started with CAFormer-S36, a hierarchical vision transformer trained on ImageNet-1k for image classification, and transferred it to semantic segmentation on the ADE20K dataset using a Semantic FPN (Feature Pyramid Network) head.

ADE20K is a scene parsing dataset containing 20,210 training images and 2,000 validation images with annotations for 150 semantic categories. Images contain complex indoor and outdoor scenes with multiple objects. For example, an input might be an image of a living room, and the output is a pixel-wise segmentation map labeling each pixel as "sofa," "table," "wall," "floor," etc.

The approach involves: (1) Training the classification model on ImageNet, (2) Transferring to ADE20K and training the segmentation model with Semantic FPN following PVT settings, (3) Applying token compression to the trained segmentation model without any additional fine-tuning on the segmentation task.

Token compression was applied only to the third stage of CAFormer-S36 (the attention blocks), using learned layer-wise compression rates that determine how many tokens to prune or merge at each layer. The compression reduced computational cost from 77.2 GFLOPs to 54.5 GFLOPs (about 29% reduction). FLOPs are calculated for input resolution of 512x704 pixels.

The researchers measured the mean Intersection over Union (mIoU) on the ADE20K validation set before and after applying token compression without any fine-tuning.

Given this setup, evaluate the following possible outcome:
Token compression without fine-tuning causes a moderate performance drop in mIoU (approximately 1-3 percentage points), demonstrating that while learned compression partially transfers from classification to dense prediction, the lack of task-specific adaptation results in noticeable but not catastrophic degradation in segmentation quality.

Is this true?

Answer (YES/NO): NO